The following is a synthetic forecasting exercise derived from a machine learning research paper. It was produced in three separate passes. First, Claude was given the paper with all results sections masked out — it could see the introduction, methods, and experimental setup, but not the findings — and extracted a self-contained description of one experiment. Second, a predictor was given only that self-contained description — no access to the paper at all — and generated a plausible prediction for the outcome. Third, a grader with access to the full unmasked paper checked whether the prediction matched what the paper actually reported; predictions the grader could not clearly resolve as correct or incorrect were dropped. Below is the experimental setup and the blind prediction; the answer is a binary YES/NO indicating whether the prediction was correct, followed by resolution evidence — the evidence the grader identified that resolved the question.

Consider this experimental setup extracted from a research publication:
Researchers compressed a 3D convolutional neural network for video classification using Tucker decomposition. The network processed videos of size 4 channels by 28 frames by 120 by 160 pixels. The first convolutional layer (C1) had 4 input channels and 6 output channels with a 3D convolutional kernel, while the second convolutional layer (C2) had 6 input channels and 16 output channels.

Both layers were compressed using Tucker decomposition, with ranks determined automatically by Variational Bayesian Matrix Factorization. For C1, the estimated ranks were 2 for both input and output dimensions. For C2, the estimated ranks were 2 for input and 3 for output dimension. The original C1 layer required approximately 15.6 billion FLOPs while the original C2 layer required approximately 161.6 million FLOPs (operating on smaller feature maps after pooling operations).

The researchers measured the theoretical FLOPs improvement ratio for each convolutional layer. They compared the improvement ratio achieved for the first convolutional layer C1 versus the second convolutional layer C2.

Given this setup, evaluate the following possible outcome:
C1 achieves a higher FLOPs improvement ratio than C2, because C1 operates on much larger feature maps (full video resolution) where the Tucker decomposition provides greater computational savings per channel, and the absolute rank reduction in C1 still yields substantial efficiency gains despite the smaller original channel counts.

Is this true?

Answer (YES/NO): NO